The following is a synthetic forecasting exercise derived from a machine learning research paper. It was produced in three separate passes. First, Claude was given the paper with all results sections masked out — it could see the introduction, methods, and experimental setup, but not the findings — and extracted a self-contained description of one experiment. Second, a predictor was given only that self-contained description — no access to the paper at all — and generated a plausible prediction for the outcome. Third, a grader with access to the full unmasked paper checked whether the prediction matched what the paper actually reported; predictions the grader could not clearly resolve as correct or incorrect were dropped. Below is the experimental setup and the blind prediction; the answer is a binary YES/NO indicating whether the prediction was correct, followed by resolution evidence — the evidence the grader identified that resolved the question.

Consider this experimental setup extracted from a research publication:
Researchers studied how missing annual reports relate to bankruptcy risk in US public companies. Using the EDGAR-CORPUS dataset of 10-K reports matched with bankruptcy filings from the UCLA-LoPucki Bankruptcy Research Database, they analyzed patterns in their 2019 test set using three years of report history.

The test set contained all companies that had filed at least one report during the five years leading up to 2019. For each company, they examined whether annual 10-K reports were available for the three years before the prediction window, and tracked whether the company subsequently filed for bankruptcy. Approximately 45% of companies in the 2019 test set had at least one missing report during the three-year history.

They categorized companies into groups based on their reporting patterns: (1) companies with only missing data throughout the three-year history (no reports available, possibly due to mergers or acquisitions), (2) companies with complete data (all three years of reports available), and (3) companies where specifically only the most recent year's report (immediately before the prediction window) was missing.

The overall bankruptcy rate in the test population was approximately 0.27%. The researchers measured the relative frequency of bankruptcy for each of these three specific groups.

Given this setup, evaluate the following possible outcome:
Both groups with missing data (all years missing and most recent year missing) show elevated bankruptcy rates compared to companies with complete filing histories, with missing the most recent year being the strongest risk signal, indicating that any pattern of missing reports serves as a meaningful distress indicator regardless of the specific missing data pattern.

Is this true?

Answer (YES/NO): NO